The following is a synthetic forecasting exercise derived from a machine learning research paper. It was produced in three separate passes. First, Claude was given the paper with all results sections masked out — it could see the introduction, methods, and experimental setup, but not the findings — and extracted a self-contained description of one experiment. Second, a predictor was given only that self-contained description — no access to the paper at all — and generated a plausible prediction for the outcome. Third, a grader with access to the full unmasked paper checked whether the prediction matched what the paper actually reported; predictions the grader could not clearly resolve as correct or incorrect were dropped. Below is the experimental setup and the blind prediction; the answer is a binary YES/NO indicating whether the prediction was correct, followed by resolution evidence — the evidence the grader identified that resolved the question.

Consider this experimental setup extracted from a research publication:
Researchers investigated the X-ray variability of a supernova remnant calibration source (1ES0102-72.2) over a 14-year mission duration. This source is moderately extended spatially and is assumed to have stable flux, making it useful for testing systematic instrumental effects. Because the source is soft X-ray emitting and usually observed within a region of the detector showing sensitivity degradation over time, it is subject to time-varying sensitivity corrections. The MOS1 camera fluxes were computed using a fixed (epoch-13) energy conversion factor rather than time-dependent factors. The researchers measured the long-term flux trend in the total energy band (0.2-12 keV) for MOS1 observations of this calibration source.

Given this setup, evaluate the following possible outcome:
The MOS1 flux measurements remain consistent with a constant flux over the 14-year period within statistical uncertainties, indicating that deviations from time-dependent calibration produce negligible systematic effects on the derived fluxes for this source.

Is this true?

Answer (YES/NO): NO